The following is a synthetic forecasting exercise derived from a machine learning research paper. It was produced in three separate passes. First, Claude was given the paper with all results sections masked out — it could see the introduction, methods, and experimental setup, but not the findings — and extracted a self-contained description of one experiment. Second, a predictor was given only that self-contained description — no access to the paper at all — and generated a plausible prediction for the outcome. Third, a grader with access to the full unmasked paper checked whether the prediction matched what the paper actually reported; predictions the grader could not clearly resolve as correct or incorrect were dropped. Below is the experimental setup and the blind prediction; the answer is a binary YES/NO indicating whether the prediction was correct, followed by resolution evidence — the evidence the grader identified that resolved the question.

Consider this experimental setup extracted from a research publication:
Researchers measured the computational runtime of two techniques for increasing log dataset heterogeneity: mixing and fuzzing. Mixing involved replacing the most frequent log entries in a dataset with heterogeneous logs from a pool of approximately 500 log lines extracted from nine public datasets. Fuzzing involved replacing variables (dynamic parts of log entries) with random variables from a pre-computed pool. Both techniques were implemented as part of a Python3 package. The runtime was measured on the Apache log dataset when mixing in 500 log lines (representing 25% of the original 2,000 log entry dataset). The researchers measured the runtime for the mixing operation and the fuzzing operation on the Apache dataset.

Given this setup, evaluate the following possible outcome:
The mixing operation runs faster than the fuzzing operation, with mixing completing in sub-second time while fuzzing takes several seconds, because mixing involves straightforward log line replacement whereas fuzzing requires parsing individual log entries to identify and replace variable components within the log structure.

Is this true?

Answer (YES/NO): NO